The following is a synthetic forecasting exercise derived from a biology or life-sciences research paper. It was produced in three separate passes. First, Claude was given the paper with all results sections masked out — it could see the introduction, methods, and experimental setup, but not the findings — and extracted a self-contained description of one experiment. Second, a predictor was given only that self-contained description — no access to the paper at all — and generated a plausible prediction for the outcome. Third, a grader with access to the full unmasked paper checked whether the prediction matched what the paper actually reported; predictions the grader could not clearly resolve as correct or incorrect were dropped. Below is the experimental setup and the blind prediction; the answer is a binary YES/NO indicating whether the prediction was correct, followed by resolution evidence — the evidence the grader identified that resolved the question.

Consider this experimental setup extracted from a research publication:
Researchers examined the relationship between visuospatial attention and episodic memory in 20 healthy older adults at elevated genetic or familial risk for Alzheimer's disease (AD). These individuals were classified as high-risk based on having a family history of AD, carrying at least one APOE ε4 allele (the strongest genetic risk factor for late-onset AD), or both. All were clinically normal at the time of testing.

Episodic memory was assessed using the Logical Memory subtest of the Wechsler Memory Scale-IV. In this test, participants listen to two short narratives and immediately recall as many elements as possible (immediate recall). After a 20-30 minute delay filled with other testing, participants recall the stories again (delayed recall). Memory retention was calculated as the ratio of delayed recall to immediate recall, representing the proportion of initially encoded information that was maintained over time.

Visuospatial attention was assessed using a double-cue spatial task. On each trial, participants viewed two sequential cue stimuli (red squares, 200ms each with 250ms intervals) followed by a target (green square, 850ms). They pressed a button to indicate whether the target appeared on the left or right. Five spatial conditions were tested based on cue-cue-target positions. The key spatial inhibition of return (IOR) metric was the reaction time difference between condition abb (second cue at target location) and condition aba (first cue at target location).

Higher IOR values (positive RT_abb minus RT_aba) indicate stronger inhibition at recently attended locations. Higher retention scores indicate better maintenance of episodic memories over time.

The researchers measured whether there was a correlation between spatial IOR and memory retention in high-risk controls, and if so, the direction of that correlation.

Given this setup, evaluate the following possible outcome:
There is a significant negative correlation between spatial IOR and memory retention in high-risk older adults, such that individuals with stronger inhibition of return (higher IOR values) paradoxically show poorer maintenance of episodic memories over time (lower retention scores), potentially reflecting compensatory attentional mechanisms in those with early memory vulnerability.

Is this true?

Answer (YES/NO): NO